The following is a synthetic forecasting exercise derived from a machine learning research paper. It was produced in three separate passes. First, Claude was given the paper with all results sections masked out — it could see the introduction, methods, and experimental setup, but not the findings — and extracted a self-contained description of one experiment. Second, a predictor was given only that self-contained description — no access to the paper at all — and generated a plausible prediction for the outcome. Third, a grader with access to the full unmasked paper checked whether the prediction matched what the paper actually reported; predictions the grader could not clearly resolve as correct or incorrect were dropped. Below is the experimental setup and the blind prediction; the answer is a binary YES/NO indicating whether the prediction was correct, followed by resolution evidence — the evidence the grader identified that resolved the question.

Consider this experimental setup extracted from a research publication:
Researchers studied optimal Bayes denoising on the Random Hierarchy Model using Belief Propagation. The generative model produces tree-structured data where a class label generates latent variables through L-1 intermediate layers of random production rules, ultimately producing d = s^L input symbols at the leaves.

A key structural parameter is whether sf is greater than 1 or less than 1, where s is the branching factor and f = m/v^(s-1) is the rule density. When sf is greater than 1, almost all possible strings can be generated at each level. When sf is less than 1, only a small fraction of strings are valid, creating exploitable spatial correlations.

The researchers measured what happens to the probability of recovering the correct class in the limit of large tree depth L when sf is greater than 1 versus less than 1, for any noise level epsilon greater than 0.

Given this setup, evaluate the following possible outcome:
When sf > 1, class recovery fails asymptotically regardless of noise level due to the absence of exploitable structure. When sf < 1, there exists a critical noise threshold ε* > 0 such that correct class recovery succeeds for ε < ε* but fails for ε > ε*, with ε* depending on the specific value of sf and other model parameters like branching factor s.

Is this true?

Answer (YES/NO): YES